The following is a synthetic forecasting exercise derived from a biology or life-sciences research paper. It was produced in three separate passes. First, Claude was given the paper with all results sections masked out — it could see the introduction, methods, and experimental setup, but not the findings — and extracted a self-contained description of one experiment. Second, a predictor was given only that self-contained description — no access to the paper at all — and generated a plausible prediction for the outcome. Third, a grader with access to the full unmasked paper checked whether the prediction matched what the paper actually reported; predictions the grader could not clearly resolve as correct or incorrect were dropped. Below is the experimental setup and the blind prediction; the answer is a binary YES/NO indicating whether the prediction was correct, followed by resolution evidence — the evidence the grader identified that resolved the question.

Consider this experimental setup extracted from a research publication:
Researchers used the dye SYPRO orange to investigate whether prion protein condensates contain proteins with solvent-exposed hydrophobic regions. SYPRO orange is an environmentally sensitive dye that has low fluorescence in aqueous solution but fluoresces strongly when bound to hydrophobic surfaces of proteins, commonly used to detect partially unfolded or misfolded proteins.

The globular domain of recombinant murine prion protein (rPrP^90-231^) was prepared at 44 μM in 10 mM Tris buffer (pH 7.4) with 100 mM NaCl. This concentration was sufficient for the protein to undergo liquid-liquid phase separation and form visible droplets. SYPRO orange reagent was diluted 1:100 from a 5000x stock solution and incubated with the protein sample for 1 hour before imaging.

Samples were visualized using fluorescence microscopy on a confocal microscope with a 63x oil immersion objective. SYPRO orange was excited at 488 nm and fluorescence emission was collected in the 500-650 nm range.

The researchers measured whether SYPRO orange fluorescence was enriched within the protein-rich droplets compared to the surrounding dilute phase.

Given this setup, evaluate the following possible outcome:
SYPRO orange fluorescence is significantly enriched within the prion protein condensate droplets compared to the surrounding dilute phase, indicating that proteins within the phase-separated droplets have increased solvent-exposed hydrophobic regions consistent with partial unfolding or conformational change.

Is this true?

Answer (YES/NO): YES